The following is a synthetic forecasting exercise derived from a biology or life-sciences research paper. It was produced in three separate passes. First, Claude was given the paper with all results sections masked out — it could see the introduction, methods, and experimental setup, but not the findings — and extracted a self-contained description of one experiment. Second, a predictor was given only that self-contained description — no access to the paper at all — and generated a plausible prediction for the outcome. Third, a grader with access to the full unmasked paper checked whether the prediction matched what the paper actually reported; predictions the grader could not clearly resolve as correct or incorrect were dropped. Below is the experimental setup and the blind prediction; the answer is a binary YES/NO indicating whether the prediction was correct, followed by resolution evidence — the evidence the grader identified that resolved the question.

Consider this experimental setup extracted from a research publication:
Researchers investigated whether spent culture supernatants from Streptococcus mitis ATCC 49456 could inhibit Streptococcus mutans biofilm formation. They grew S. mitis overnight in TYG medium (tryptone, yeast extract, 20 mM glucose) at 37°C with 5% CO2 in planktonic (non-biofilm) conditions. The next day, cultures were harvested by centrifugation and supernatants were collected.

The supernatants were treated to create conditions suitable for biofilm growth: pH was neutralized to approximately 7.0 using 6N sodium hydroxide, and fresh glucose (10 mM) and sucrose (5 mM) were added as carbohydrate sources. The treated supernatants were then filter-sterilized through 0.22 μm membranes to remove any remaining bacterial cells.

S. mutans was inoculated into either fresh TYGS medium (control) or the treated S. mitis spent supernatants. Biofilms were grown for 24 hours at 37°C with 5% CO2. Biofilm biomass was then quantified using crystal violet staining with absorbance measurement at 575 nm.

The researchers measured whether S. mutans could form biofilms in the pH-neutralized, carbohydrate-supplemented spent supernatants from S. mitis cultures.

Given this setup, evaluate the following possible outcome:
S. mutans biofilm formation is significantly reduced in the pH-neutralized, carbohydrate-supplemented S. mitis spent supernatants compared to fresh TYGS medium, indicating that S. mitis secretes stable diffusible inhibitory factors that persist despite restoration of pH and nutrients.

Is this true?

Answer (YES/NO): NO